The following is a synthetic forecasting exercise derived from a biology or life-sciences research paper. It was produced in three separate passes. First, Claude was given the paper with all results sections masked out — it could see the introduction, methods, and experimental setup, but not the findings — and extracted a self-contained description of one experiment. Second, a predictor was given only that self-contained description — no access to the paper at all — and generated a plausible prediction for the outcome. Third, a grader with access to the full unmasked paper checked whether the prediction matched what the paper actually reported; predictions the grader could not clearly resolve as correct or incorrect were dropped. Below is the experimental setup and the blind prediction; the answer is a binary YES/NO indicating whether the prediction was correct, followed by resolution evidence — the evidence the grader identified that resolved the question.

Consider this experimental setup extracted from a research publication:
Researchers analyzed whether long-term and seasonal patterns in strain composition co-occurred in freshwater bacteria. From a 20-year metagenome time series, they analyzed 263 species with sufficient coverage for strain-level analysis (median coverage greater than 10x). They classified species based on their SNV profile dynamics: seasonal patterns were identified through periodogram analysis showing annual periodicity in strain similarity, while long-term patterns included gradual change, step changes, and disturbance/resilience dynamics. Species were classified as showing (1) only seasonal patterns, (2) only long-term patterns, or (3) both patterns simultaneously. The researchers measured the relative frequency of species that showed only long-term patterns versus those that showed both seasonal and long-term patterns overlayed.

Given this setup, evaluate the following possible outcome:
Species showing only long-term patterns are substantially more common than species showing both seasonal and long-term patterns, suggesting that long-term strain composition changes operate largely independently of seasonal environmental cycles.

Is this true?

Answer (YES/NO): NO